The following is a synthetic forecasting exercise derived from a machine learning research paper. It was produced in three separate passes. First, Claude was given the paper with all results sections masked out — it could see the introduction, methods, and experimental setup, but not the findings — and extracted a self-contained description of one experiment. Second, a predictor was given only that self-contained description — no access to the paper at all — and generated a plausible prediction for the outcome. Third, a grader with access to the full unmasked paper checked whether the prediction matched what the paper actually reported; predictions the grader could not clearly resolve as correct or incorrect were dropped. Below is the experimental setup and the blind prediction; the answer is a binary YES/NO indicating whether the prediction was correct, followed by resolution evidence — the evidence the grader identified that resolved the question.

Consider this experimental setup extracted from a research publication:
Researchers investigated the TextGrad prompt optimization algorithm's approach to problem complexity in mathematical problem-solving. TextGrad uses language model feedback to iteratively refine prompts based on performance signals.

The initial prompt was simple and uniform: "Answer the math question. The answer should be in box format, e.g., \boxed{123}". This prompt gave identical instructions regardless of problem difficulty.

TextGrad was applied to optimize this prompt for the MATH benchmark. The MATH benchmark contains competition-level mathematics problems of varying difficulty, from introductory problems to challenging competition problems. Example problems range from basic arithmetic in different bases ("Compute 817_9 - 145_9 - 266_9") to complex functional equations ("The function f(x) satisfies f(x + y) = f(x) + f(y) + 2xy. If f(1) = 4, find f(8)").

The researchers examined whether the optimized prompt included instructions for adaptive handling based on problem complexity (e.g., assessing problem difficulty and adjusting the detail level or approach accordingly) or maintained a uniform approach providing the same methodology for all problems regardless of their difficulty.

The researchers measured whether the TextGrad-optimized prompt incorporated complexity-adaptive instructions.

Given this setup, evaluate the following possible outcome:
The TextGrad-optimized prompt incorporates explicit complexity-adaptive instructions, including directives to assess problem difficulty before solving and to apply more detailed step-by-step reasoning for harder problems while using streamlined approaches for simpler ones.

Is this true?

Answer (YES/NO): YES